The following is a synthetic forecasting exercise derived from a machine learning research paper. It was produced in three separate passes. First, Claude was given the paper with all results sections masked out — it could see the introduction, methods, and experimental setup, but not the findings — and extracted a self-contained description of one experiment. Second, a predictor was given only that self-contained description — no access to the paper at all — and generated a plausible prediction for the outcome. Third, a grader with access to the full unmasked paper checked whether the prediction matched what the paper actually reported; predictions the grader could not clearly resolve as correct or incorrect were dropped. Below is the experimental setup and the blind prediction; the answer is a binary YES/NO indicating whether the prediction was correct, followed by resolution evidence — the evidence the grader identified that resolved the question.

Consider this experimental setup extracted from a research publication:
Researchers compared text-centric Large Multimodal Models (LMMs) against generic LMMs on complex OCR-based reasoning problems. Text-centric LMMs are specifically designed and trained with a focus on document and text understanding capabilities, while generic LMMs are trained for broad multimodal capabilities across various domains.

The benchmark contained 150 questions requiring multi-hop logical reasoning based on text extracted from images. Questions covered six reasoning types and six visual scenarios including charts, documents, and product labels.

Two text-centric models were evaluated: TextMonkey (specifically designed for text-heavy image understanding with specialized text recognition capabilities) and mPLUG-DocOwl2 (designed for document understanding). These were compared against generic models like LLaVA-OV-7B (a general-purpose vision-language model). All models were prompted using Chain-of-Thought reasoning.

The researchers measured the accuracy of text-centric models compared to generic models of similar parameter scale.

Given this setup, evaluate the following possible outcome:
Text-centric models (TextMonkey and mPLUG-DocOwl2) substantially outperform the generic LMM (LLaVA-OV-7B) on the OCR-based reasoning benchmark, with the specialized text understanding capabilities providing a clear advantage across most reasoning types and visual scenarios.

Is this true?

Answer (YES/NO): NO